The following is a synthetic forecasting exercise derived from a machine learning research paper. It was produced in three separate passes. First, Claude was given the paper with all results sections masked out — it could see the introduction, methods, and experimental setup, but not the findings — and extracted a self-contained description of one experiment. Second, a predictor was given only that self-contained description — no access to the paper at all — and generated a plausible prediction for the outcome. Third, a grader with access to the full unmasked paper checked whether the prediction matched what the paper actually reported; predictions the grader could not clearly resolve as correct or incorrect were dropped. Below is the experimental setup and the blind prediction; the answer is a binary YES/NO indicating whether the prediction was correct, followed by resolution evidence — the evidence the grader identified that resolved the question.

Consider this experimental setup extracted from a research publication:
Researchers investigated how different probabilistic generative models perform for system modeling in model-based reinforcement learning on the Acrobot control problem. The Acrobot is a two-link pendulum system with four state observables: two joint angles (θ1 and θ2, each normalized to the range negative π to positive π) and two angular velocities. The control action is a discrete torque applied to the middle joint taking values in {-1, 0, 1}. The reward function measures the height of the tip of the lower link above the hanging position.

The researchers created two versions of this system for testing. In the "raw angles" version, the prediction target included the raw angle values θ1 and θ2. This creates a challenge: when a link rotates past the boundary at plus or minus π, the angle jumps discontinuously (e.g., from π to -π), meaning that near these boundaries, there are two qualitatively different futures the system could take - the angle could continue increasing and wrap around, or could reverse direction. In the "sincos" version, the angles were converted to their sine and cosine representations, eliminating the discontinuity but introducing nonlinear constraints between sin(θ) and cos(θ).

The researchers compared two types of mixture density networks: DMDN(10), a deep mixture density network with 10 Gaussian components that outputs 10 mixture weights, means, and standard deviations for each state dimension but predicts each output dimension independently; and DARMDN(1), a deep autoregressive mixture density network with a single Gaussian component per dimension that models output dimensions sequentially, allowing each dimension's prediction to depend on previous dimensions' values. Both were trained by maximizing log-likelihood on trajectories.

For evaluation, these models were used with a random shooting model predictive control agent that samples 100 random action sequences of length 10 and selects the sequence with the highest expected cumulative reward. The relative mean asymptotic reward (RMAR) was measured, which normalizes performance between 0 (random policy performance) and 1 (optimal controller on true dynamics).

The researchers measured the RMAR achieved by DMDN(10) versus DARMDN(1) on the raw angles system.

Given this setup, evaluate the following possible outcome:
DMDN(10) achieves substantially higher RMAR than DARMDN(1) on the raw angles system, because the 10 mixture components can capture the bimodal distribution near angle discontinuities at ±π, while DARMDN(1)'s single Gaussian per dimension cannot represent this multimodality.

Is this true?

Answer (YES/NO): YES